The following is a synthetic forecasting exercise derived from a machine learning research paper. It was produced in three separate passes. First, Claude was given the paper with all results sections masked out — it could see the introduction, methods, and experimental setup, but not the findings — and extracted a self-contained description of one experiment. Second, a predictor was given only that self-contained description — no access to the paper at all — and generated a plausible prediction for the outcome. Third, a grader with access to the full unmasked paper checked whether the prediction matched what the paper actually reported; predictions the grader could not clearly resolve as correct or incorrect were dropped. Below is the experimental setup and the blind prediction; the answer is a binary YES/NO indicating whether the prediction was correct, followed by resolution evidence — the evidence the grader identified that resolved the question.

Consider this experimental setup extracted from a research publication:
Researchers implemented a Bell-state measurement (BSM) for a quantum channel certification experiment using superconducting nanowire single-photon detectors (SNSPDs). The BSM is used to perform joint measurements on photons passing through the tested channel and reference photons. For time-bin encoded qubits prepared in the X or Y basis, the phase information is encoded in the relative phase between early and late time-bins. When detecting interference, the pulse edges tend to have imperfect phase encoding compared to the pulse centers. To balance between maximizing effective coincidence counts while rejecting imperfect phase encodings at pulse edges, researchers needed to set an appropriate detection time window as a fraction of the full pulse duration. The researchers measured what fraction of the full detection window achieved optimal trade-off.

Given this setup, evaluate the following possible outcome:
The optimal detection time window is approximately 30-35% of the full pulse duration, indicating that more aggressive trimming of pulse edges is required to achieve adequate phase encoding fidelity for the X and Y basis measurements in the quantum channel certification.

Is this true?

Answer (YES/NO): NO